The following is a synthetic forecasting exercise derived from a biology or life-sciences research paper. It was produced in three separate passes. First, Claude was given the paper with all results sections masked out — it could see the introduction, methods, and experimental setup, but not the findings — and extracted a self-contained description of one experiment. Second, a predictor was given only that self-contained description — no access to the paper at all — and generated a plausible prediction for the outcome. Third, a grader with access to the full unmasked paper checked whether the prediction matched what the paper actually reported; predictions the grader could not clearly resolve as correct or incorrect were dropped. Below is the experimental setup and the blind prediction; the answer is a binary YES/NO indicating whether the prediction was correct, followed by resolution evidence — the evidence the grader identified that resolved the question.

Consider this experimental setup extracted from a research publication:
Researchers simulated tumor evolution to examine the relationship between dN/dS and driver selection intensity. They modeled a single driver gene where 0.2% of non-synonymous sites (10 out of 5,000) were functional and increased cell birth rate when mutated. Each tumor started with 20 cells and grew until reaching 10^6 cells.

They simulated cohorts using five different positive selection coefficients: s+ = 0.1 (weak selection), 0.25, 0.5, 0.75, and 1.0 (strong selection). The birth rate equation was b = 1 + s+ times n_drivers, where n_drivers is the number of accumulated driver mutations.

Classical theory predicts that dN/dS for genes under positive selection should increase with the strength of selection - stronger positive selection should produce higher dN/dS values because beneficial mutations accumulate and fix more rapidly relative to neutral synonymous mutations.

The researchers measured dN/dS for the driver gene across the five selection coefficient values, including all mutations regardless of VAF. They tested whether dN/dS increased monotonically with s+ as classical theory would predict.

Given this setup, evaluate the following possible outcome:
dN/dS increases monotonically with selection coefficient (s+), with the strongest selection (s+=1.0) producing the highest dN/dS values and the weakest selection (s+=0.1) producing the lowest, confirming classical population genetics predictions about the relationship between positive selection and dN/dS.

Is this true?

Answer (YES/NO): YES